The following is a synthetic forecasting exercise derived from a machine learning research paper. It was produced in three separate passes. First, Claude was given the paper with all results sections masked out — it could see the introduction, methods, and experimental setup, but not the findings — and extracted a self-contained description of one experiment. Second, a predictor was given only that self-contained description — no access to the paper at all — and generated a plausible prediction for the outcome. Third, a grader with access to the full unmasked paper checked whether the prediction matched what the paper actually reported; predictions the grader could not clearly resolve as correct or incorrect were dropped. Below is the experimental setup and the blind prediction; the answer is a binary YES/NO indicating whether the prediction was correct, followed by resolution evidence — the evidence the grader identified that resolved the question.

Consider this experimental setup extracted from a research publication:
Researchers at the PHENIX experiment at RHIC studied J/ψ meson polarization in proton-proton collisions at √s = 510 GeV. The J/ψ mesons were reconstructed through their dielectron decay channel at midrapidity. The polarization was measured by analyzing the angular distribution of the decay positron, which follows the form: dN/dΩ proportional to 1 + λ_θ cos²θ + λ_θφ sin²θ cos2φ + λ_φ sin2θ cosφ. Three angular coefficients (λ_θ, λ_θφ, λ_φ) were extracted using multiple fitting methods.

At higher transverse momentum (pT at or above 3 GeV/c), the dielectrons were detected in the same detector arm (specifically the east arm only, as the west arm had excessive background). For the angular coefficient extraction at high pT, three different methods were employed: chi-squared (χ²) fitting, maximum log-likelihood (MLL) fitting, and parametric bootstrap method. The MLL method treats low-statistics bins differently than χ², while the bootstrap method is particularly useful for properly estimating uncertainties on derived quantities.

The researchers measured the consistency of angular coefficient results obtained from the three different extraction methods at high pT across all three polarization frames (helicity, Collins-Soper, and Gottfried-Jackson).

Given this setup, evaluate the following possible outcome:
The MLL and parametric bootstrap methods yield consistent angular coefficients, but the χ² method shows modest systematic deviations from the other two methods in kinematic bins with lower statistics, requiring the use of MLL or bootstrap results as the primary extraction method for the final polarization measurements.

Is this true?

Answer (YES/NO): NO